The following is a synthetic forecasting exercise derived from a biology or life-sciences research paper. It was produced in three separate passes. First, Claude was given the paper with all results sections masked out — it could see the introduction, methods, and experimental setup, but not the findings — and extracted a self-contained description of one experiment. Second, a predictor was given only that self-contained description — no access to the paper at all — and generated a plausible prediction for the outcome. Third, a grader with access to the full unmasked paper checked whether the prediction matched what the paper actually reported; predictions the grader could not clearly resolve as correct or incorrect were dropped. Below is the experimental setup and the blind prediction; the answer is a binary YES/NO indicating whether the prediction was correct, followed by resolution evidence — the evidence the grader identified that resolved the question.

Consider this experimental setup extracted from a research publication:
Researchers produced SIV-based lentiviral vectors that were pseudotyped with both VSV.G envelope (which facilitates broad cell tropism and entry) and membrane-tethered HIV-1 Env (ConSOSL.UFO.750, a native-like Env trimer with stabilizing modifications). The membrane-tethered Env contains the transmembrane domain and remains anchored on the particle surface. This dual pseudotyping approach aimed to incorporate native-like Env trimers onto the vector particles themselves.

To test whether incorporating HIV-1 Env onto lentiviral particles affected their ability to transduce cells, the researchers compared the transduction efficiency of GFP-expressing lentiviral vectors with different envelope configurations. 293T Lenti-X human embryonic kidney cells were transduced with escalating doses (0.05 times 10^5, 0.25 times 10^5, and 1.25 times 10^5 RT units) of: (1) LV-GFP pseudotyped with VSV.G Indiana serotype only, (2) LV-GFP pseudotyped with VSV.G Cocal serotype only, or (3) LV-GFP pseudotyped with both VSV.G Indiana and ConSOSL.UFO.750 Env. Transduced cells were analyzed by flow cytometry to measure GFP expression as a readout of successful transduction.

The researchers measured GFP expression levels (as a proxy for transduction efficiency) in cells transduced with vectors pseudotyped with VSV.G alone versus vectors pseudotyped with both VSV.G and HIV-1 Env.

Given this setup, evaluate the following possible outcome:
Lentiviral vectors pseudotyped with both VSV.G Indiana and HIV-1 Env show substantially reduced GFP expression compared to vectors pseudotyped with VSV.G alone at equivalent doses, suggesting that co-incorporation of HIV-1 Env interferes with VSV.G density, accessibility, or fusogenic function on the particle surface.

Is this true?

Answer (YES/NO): NO